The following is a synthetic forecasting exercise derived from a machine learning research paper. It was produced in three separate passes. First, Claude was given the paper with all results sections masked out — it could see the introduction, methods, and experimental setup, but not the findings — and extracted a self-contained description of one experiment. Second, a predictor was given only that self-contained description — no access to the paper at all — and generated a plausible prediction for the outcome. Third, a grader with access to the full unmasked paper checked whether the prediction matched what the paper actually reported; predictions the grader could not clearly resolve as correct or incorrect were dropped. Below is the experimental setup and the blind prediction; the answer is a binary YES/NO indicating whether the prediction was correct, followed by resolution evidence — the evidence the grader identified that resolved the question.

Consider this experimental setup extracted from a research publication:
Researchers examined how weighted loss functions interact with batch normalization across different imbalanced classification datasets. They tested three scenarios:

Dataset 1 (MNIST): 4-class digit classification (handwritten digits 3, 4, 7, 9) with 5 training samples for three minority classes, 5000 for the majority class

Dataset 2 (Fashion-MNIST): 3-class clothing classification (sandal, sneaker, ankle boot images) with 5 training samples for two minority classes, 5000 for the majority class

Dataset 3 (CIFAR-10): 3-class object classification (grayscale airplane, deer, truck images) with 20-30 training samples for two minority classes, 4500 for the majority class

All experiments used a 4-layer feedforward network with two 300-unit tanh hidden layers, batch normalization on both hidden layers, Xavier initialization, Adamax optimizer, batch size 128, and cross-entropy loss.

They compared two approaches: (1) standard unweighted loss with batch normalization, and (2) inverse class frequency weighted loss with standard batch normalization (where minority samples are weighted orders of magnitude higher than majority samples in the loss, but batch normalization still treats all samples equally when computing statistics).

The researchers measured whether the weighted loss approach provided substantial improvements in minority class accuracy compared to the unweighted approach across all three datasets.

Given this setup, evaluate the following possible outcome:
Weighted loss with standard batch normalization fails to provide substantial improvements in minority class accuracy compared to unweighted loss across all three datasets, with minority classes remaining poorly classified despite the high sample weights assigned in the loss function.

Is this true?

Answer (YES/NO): YES